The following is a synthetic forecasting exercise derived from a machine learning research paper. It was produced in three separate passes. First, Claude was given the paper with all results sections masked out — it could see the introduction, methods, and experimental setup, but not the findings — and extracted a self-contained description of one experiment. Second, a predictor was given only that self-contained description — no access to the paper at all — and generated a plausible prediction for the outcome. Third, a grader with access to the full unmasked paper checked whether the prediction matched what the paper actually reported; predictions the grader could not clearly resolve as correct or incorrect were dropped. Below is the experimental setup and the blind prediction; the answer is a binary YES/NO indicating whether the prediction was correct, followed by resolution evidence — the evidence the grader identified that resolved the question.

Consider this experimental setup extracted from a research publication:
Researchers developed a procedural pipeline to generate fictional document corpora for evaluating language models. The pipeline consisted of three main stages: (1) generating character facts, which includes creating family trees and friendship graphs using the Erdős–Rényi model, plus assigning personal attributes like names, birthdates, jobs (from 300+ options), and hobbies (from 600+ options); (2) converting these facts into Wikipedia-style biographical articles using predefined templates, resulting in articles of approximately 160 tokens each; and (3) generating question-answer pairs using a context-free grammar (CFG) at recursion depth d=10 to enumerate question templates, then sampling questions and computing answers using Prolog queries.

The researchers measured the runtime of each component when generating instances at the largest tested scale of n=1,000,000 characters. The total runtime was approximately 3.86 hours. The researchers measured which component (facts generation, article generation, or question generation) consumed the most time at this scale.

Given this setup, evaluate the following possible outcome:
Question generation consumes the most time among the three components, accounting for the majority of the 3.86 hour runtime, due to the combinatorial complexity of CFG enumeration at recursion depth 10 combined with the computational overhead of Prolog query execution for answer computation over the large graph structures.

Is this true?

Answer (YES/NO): YES